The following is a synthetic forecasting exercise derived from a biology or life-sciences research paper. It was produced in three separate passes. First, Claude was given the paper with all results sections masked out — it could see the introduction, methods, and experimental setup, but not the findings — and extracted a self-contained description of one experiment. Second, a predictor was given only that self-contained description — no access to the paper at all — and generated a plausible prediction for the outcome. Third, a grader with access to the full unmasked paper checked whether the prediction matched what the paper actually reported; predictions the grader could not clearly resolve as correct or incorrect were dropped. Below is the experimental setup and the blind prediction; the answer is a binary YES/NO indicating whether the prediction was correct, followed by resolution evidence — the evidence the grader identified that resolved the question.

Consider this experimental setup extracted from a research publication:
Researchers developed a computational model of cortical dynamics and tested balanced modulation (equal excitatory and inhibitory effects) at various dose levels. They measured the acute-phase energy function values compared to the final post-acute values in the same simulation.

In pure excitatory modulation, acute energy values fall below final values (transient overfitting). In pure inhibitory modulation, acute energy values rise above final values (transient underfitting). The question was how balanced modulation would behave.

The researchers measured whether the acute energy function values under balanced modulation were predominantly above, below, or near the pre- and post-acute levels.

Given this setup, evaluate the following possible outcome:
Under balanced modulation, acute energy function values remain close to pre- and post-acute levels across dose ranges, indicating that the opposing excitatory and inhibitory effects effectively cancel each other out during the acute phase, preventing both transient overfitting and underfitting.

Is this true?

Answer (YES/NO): YES